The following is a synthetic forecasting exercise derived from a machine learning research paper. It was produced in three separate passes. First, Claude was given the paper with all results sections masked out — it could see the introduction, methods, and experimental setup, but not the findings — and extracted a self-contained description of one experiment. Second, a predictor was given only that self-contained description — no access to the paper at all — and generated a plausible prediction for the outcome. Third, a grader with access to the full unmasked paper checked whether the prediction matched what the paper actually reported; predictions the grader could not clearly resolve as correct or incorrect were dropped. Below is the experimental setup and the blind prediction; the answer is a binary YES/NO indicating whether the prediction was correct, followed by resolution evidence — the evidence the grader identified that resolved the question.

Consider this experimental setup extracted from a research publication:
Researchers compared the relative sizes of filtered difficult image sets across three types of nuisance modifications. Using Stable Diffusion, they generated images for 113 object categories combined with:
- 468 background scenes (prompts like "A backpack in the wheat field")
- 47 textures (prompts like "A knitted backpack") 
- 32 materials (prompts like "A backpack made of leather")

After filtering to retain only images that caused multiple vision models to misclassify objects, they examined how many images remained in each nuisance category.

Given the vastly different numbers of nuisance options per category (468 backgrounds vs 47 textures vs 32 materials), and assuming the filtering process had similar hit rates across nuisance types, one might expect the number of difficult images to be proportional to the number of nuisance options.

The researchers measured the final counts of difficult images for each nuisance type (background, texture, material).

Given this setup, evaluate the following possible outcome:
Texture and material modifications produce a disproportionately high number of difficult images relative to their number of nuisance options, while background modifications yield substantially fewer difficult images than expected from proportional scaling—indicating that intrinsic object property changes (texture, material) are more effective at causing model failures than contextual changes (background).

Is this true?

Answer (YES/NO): YES